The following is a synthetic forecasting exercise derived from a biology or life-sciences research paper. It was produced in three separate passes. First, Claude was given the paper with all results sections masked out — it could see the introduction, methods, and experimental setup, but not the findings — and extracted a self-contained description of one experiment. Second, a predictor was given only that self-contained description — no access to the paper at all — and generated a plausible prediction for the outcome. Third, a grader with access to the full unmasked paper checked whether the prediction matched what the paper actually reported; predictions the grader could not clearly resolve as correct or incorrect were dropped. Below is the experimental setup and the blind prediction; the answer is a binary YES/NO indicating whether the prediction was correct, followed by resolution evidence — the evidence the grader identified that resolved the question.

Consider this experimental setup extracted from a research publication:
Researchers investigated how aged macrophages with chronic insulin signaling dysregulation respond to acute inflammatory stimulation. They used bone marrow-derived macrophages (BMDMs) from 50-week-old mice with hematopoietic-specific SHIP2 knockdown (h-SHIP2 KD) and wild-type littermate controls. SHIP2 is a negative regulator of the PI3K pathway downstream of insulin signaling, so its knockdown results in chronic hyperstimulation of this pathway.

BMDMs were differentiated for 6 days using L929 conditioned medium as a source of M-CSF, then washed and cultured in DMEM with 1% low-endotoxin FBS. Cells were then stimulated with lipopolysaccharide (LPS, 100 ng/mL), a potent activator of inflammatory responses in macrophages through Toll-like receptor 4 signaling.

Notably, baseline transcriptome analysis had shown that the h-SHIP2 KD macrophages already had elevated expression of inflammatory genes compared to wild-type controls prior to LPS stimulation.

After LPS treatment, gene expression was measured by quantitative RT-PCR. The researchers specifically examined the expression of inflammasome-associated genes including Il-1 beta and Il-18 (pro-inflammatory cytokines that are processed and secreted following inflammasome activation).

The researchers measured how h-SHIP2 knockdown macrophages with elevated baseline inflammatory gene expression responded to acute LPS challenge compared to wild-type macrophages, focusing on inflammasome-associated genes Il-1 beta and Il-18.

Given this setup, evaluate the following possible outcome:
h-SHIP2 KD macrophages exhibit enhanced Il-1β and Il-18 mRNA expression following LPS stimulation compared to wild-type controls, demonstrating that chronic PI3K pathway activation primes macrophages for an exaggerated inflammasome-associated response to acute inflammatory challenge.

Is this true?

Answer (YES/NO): YES